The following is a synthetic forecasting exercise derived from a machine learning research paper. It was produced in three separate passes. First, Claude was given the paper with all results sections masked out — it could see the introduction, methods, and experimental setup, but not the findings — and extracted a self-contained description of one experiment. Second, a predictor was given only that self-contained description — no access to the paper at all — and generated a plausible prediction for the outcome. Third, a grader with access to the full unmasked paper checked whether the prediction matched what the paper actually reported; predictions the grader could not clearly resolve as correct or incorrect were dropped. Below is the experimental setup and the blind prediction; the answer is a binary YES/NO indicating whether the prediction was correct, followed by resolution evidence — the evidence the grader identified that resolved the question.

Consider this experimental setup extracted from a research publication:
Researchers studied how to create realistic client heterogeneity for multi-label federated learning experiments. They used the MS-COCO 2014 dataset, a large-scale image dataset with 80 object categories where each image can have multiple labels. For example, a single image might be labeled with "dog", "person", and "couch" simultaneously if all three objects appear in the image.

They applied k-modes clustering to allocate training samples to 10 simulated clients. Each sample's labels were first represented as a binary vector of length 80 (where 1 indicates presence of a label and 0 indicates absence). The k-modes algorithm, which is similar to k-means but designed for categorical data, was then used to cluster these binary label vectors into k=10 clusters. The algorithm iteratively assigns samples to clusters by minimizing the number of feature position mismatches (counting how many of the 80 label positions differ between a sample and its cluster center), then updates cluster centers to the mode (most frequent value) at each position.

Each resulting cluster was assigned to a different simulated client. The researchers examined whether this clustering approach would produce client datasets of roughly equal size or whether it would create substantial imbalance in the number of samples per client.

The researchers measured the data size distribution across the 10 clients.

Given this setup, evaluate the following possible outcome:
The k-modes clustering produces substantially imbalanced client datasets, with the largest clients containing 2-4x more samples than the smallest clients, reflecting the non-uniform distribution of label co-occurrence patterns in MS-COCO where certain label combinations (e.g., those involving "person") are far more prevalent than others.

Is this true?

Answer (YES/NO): NO